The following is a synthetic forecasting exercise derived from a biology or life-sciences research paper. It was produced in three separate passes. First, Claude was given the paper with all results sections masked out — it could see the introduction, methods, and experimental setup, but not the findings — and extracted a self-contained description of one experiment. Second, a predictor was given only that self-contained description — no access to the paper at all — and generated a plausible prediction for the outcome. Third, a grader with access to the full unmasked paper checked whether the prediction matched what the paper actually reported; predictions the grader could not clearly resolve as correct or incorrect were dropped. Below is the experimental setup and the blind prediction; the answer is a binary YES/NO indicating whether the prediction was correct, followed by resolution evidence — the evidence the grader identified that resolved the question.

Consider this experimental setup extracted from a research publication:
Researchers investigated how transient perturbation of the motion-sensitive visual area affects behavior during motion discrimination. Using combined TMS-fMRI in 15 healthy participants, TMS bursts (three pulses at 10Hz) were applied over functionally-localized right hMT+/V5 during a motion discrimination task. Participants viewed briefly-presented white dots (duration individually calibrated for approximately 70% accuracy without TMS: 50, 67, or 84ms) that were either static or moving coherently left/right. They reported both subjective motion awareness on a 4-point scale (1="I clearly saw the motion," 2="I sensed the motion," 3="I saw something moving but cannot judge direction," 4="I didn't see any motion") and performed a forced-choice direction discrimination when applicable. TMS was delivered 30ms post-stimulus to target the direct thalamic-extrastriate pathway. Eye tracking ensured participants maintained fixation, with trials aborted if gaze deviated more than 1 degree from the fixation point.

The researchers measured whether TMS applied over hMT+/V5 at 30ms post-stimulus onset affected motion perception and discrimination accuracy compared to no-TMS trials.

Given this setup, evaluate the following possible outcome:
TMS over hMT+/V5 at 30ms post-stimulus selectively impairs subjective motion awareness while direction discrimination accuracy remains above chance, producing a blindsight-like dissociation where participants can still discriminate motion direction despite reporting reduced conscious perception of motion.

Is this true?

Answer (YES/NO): NO